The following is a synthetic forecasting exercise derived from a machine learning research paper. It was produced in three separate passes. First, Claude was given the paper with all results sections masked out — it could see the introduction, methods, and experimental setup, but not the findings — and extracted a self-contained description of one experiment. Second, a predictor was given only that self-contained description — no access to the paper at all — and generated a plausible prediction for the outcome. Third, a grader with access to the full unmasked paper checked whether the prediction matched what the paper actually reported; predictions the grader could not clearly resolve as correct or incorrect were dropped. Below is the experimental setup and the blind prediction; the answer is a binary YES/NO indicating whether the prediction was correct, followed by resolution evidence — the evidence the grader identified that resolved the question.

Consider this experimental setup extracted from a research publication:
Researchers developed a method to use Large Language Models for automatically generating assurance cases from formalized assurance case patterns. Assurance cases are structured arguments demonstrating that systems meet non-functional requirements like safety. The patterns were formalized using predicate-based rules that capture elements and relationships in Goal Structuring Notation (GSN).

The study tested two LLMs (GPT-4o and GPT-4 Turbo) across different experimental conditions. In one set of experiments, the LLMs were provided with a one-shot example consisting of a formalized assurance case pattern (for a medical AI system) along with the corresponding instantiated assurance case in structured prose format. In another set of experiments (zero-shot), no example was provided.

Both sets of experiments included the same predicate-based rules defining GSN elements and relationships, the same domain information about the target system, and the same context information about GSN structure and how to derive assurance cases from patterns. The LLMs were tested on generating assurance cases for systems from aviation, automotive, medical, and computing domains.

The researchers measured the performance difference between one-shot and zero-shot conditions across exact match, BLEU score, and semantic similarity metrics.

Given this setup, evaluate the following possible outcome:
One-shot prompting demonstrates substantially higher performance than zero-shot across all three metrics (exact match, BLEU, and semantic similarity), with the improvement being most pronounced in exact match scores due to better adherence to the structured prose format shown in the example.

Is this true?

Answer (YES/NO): NO